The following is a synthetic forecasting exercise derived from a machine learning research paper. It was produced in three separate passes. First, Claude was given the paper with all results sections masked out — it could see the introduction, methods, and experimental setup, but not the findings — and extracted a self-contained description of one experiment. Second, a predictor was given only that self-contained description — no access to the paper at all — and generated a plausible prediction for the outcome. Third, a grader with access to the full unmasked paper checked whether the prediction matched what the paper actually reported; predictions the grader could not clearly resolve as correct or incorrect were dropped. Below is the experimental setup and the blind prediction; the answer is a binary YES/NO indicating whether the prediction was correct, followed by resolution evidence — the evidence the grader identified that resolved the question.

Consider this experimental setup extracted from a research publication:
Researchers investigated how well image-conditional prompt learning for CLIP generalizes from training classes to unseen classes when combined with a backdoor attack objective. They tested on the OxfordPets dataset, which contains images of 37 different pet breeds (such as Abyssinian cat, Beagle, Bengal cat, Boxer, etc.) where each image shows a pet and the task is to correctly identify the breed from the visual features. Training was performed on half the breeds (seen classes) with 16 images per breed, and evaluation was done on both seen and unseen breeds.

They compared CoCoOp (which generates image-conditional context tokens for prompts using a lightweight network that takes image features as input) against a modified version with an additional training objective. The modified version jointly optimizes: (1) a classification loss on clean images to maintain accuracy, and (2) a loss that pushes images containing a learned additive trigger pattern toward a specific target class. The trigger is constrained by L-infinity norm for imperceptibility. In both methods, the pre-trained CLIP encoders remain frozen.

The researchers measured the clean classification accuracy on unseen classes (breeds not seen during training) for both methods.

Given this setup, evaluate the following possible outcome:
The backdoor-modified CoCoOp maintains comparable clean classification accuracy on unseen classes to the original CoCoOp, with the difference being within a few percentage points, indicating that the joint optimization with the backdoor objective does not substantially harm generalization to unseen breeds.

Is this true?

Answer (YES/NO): NO